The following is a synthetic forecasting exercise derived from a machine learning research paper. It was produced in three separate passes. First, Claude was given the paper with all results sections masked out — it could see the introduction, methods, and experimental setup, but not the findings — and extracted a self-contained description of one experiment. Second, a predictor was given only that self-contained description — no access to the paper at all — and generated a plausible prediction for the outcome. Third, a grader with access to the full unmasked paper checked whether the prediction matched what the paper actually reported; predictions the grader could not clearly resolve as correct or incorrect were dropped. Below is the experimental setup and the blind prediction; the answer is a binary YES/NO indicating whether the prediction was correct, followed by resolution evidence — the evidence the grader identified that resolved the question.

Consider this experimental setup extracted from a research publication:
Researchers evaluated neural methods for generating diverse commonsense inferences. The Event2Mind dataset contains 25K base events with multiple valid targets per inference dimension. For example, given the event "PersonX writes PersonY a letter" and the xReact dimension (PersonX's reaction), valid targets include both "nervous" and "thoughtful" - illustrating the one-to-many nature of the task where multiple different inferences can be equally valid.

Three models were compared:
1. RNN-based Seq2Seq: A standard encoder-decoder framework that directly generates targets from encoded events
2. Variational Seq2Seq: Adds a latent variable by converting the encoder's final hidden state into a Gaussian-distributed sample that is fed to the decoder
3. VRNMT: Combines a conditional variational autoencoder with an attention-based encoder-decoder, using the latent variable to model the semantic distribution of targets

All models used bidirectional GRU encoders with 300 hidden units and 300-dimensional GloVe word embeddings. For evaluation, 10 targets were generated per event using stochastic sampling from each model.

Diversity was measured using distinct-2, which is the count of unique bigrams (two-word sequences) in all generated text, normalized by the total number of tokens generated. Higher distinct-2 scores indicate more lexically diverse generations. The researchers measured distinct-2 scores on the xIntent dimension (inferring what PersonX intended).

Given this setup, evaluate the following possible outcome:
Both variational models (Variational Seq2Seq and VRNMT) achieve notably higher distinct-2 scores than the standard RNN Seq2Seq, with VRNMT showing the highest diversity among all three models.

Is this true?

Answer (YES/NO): NO